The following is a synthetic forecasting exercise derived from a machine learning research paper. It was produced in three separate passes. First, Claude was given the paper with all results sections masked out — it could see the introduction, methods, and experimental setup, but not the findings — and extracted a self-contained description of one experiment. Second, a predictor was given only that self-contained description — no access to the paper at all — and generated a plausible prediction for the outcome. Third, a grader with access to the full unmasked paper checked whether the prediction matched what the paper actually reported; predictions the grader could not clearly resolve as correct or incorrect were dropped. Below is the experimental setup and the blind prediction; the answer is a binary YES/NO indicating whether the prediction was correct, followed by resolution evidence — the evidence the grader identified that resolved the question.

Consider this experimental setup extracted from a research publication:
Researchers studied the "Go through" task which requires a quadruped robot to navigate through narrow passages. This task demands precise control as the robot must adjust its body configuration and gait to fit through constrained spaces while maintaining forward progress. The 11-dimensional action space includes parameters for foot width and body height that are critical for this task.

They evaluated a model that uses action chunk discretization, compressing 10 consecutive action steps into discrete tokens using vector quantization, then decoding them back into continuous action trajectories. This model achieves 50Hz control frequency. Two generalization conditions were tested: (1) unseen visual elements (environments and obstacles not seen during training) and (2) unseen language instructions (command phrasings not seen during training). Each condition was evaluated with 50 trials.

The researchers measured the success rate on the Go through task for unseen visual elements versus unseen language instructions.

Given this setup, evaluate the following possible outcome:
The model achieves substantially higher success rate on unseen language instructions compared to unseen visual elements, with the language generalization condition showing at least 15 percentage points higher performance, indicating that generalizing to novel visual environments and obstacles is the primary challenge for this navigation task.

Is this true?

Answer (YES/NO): YES